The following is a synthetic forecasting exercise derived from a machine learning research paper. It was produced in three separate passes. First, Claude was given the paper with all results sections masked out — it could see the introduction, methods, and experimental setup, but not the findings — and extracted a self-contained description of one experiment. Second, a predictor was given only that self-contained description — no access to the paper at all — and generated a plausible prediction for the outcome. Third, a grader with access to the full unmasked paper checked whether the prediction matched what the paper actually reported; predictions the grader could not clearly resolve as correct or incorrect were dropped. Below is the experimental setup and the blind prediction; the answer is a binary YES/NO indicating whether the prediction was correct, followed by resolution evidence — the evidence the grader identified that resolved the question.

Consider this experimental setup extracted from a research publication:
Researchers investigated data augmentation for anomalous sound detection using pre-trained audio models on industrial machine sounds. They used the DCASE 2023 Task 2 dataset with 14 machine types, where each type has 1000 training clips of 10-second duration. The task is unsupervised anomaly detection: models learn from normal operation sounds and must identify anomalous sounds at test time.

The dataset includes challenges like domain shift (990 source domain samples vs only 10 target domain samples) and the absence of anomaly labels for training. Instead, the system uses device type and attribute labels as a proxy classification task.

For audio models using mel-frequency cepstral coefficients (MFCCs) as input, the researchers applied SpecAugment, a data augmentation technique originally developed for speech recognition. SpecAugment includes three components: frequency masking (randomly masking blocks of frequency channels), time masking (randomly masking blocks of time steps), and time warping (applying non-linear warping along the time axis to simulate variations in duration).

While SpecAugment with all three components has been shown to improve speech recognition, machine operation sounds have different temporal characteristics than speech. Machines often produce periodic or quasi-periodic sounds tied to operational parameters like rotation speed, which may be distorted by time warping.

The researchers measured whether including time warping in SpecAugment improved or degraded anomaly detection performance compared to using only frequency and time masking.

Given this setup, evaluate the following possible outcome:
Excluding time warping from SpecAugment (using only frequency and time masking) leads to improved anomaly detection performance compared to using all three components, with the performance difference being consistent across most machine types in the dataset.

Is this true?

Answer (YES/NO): NO